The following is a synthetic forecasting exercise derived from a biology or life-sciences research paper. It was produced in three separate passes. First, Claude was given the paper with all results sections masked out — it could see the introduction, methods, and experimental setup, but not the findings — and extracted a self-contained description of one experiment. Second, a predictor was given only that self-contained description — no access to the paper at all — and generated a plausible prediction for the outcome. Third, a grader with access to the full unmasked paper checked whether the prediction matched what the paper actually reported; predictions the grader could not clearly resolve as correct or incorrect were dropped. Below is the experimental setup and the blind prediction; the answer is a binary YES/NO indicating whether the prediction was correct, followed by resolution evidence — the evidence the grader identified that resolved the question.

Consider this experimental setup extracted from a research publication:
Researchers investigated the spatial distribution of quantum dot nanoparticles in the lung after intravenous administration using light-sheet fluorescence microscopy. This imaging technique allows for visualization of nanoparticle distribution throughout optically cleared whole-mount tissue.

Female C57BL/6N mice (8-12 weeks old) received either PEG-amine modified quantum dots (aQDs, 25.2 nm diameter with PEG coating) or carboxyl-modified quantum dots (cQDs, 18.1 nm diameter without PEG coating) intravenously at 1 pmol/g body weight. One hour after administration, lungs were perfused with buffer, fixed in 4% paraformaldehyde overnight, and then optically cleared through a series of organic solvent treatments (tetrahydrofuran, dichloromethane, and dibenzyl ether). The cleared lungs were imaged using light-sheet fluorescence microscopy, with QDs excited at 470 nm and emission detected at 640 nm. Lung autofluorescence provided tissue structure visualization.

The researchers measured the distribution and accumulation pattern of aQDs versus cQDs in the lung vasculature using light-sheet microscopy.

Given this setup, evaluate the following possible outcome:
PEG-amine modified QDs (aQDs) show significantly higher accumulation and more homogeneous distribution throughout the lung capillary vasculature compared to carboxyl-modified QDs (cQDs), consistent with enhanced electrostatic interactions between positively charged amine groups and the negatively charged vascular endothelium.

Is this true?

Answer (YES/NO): NO